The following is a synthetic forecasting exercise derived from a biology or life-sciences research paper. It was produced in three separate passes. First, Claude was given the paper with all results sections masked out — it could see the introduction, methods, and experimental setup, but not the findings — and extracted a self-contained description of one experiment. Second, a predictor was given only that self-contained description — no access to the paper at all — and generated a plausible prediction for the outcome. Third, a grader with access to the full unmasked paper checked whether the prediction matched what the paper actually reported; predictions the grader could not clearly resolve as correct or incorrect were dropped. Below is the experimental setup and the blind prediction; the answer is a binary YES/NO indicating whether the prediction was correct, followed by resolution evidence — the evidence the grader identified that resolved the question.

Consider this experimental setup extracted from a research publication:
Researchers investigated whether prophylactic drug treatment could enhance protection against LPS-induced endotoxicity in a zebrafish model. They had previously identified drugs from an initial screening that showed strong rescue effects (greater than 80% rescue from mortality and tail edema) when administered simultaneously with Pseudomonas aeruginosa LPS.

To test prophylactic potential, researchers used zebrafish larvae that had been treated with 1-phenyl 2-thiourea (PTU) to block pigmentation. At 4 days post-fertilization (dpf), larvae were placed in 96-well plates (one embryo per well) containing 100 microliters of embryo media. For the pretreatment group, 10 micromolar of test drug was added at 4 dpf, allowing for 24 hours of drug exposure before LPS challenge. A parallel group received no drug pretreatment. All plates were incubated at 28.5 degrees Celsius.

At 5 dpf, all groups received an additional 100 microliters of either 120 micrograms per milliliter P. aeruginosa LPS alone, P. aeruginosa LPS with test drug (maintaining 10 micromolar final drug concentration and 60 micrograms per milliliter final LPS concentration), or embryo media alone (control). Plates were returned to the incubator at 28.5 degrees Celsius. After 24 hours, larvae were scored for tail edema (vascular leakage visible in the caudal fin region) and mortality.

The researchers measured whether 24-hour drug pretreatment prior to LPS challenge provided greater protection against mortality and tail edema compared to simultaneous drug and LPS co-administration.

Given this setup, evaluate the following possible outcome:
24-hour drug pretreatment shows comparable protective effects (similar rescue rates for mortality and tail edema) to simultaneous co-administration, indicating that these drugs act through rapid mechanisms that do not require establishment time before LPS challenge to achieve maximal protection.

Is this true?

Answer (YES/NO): YES